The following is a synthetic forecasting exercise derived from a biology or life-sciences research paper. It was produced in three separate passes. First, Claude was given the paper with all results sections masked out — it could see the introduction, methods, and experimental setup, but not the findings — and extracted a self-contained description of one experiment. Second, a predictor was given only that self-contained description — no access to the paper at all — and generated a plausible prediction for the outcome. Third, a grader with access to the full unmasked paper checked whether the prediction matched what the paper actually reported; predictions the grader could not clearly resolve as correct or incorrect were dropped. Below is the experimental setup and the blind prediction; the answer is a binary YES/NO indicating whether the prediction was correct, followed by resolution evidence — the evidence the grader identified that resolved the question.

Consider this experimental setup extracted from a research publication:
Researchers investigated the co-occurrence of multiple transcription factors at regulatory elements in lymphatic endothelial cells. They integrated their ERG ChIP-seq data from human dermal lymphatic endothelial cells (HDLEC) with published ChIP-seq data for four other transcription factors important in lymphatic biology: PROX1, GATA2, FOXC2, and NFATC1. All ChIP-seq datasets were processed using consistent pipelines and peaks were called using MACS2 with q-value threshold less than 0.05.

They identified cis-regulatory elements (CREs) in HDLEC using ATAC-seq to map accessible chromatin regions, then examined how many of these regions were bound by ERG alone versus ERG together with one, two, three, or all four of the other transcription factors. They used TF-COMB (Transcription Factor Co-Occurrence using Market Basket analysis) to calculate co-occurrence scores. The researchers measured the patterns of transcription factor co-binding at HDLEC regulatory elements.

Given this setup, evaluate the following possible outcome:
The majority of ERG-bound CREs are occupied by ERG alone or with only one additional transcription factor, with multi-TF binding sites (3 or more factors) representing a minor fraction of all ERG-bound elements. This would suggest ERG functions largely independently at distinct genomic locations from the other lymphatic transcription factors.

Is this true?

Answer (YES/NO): NO